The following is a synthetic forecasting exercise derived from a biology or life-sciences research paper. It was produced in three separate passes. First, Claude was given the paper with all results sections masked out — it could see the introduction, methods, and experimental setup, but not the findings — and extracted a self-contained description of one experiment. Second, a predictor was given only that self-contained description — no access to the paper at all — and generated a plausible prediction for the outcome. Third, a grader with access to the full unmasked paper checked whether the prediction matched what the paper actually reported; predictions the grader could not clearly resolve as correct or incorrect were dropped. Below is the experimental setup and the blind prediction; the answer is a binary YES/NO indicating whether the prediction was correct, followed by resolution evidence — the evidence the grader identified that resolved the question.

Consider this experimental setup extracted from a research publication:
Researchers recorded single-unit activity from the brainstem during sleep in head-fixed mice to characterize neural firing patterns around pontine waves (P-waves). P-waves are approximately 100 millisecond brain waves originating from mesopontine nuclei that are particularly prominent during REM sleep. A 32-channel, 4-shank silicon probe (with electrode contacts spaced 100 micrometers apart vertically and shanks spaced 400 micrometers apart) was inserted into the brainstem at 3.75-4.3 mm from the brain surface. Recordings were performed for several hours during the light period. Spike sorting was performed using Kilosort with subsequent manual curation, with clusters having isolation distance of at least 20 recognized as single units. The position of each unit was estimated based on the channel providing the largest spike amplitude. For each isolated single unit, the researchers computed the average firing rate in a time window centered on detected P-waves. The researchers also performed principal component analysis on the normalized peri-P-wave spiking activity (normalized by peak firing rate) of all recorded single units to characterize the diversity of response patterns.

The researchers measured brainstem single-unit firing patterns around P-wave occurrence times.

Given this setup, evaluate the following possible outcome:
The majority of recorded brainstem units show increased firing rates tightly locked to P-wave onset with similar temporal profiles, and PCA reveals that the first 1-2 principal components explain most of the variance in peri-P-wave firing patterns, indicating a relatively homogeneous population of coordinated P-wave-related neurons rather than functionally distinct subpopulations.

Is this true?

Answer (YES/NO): NO